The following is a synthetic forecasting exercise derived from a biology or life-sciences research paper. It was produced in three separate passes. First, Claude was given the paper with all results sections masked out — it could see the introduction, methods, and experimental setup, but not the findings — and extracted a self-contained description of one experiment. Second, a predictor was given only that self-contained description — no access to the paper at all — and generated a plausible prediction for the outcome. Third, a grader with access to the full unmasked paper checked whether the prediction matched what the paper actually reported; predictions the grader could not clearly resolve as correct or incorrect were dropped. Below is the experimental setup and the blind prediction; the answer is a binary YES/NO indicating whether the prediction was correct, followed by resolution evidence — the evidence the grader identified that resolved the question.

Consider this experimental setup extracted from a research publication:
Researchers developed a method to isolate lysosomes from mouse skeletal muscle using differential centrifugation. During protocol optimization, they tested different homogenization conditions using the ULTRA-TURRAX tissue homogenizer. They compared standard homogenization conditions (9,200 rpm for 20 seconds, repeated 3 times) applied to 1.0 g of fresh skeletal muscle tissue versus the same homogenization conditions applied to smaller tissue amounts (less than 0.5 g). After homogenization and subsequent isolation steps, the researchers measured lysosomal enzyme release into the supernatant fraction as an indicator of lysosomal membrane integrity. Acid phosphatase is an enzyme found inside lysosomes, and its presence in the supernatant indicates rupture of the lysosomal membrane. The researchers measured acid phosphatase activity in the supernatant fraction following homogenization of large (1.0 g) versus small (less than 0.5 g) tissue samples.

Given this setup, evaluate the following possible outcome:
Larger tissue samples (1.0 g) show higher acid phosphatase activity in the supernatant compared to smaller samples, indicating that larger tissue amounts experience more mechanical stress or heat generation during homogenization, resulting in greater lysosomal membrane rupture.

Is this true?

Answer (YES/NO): NO